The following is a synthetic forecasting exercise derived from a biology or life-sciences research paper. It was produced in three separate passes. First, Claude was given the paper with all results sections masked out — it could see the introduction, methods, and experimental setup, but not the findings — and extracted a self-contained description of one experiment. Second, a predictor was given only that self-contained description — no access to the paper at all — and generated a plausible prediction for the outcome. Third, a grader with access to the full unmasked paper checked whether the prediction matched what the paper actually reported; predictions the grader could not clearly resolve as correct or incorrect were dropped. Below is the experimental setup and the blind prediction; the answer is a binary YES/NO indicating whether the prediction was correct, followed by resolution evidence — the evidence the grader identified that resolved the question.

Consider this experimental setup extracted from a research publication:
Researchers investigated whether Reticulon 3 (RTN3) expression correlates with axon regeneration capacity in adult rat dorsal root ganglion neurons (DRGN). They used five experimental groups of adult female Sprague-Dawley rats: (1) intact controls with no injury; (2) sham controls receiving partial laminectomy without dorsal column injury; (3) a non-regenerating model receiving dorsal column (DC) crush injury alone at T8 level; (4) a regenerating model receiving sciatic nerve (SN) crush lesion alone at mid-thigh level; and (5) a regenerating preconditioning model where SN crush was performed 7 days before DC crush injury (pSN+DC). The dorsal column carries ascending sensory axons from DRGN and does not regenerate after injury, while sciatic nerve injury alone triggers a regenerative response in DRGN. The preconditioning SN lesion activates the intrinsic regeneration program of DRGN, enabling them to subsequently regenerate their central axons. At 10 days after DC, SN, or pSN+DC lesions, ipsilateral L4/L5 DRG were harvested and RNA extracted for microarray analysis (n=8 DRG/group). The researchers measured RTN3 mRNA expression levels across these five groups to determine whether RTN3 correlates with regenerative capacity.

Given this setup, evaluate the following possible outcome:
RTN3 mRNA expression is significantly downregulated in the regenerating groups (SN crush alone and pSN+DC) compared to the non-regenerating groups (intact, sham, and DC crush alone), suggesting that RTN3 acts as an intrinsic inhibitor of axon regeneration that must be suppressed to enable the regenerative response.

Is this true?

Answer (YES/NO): NO